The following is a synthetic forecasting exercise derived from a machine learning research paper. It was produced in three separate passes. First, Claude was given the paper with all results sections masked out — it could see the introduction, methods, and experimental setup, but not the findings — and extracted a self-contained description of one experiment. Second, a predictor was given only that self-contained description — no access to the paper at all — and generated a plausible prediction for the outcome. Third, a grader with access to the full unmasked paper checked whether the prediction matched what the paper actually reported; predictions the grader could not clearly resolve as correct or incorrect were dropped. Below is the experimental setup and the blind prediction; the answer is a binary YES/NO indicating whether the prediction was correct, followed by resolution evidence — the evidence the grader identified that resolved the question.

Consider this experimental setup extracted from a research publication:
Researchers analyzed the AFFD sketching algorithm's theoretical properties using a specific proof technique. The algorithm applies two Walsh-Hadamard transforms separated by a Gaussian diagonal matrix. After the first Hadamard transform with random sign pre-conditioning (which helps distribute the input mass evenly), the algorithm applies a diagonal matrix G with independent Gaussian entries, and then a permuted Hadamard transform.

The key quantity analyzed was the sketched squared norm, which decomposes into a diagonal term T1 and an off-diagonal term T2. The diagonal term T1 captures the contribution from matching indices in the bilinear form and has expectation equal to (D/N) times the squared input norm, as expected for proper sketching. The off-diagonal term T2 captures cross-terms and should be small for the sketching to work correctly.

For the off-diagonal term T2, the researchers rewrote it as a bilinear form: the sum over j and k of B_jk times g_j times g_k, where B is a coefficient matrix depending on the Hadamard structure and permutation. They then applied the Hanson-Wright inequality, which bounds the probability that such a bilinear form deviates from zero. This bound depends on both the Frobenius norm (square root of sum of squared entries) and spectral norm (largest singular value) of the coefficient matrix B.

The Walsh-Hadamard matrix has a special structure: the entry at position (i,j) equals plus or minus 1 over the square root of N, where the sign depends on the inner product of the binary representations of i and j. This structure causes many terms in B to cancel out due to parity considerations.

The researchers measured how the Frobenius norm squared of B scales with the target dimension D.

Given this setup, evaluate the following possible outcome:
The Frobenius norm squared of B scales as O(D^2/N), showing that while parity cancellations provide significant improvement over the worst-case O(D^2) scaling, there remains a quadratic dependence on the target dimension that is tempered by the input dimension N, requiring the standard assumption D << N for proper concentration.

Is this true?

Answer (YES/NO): NO